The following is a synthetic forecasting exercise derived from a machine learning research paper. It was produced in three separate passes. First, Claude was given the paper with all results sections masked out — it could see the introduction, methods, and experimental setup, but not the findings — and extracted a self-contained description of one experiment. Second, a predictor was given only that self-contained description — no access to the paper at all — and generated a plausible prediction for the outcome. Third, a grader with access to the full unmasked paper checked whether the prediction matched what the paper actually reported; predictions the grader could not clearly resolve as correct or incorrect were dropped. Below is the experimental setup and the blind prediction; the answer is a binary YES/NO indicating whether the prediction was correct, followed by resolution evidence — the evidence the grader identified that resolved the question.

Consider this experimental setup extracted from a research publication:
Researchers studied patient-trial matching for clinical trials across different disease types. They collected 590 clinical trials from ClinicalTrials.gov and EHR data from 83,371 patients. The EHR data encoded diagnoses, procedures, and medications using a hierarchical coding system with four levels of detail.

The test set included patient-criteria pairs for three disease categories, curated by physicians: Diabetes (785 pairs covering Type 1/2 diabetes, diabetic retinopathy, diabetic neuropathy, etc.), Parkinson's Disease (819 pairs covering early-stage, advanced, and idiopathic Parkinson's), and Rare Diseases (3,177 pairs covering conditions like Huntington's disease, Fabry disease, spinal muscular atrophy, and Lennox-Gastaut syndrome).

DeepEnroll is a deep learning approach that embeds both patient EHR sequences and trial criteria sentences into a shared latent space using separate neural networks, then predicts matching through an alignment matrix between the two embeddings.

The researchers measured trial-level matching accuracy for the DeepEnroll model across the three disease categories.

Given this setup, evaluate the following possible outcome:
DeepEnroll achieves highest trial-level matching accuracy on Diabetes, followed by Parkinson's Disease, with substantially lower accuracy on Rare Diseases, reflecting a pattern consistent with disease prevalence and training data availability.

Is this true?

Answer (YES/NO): NO